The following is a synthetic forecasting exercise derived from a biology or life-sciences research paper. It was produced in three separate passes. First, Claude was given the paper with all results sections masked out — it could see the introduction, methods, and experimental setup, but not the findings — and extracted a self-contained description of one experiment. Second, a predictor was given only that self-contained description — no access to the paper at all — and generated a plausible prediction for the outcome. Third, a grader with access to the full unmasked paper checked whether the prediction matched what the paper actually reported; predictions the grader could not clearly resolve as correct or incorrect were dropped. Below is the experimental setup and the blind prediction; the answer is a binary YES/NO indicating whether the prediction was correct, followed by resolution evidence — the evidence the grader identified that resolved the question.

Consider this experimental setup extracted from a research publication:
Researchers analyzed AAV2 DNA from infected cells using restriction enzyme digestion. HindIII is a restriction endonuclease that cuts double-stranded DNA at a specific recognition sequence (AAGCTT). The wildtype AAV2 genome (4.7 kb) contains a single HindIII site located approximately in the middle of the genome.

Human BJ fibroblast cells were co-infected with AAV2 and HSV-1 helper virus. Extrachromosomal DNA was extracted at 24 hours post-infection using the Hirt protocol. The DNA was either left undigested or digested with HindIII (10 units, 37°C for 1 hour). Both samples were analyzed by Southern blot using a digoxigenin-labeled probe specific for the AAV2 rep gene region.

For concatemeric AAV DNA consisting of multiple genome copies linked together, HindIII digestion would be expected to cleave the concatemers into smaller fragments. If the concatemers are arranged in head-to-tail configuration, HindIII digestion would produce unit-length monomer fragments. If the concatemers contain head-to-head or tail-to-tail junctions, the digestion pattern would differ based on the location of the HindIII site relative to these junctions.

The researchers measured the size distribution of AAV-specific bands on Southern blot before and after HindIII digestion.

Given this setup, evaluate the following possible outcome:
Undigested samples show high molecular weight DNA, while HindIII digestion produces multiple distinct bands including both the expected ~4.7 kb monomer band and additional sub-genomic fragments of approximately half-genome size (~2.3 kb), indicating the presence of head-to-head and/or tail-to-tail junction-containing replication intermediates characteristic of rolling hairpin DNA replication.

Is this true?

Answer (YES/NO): NO